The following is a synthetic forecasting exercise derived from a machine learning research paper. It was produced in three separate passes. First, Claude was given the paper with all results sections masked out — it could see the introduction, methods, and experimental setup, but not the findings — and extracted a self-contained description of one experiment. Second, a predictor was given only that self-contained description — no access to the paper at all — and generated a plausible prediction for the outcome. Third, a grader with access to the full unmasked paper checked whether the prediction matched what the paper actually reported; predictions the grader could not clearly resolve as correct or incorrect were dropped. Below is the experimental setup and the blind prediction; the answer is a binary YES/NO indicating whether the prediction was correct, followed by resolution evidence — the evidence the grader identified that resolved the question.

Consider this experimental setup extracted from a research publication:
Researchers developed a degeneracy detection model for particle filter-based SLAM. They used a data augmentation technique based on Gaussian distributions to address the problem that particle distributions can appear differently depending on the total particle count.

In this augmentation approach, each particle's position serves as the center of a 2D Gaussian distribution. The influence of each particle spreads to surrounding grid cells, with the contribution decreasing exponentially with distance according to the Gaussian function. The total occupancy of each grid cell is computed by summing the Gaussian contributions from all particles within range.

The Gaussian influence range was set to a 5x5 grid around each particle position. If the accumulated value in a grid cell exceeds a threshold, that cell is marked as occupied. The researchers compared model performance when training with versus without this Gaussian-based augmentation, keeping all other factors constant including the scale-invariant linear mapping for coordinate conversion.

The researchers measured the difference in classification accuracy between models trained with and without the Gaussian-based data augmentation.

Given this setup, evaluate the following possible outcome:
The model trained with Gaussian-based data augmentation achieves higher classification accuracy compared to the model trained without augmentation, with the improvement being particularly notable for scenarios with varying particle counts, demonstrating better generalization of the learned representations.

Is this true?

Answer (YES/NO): YES